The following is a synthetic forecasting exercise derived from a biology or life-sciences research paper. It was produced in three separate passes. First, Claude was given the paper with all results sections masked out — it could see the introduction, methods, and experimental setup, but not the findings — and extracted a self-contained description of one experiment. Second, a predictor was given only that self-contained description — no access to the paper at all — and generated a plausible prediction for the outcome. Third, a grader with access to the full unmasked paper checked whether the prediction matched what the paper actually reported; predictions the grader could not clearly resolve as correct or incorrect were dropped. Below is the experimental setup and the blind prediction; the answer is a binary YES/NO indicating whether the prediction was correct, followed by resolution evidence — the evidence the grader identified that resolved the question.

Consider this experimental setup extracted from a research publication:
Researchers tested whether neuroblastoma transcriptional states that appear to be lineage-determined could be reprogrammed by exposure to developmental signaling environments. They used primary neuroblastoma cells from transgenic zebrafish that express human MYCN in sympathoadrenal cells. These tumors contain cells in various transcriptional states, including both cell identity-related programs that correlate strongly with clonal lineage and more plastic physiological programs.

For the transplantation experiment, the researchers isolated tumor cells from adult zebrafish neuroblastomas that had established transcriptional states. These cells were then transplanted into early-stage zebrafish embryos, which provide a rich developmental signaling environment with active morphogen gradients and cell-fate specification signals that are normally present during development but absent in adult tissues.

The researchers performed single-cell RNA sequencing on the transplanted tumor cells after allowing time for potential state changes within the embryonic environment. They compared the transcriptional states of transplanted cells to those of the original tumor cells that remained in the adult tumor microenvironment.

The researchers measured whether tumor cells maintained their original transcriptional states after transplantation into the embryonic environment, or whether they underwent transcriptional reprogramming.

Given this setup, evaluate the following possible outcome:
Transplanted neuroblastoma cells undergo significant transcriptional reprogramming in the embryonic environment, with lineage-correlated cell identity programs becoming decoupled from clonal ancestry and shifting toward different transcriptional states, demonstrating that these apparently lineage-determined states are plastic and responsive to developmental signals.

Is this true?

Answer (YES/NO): YES